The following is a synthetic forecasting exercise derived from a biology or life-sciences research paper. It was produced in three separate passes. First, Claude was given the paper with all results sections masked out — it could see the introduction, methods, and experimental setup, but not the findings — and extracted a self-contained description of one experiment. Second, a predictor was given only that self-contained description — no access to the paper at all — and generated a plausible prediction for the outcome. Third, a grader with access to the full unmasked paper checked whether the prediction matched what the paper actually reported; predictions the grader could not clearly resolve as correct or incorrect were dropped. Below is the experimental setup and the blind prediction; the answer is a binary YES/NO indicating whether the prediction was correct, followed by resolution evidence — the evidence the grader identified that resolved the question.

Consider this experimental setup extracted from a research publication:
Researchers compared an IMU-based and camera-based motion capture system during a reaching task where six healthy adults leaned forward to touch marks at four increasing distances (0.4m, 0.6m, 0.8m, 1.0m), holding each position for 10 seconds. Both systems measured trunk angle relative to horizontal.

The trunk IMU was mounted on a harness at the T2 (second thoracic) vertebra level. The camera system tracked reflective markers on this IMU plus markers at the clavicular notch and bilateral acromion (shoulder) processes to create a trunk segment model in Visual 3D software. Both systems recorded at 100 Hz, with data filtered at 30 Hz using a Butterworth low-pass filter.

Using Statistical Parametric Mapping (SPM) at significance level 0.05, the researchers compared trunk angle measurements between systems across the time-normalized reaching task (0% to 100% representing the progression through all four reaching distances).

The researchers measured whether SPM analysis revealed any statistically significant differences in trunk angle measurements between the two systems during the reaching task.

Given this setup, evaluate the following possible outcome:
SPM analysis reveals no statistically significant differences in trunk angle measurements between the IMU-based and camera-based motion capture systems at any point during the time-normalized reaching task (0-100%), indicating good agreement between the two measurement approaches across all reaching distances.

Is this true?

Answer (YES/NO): YES